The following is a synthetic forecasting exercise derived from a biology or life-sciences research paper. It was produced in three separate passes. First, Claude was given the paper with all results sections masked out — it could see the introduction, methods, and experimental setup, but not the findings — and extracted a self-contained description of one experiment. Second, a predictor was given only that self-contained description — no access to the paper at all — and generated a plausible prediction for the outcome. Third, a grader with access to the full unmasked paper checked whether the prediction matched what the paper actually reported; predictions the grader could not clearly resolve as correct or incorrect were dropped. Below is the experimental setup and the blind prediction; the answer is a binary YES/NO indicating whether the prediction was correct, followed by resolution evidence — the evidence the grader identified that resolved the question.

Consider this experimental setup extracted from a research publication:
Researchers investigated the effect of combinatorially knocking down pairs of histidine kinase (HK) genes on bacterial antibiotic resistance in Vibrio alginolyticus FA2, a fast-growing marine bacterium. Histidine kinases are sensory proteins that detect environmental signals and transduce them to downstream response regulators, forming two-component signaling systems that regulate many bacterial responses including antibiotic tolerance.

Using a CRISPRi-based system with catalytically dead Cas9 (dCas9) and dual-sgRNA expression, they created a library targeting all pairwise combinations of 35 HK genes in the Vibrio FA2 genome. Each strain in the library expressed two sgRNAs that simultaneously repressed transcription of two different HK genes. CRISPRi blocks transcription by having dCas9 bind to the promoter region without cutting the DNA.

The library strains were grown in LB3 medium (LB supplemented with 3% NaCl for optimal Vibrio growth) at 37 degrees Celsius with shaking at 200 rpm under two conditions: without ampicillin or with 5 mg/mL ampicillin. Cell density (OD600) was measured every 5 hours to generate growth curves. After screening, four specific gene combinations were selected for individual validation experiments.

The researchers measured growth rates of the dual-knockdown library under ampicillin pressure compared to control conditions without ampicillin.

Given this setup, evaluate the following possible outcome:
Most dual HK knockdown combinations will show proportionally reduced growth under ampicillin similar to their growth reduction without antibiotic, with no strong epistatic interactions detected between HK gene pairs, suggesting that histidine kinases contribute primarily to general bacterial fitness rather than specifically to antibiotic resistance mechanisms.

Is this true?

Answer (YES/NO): NO